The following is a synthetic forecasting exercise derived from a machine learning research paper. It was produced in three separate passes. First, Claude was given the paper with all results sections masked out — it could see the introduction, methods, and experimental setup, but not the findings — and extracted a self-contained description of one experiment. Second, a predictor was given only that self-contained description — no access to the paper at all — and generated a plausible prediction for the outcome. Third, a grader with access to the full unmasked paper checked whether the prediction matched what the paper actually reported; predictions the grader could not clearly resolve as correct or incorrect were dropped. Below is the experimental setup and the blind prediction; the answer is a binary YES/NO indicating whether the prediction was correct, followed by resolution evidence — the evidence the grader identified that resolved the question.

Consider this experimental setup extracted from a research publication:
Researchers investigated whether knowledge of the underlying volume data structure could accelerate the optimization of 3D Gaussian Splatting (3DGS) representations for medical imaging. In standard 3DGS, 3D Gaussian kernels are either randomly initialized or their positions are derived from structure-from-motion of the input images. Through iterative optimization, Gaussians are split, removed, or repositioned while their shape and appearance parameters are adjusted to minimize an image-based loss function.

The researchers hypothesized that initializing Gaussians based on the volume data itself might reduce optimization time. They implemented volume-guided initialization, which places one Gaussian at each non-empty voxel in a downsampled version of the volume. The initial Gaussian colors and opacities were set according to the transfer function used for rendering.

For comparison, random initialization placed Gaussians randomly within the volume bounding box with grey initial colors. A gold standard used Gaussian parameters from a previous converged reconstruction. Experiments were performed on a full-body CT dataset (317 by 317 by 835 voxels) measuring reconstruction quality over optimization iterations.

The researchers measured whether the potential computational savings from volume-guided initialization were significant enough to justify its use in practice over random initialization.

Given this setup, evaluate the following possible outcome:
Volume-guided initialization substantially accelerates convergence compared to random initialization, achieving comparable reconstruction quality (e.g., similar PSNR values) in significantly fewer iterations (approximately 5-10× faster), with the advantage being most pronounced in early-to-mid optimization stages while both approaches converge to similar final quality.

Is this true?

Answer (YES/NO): NO